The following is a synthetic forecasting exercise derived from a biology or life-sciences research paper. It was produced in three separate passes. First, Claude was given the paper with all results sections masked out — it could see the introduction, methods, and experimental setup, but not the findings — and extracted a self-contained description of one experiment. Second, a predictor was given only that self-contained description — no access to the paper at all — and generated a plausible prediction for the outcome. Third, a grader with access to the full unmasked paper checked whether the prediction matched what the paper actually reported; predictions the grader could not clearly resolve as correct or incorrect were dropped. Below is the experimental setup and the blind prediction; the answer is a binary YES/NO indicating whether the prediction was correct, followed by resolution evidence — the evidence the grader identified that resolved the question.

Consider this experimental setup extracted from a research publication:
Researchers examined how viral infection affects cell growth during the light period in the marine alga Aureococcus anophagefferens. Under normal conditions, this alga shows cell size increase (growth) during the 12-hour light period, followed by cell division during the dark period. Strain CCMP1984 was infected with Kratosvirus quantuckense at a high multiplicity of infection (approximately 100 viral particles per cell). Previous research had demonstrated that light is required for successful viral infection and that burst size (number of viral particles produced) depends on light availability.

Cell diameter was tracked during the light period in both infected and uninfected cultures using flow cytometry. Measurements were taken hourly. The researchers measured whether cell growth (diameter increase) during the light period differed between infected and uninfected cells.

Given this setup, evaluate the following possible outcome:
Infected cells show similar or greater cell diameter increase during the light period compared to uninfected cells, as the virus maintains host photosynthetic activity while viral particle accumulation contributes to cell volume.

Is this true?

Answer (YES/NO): YES